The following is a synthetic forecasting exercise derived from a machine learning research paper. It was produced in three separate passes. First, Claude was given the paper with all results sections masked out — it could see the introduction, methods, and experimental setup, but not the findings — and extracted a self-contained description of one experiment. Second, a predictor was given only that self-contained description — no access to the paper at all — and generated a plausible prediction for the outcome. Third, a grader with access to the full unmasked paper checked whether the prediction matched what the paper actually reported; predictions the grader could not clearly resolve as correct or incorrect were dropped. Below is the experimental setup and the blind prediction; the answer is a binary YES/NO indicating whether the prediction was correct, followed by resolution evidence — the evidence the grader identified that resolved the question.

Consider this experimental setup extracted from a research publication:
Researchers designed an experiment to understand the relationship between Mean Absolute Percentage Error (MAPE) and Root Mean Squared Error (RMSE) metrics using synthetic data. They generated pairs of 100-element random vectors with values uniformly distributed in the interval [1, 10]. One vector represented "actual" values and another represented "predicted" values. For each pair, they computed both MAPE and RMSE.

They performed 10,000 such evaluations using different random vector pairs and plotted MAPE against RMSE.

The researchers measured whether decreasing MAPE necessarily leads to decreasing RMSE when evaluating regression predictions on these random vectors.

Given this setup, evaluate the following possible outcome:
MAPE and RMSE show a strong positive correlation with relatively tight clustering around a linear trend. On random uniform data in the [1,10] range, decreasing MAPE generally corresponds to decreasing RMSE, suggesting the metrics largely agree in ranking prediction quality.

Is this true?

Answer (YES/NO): NO